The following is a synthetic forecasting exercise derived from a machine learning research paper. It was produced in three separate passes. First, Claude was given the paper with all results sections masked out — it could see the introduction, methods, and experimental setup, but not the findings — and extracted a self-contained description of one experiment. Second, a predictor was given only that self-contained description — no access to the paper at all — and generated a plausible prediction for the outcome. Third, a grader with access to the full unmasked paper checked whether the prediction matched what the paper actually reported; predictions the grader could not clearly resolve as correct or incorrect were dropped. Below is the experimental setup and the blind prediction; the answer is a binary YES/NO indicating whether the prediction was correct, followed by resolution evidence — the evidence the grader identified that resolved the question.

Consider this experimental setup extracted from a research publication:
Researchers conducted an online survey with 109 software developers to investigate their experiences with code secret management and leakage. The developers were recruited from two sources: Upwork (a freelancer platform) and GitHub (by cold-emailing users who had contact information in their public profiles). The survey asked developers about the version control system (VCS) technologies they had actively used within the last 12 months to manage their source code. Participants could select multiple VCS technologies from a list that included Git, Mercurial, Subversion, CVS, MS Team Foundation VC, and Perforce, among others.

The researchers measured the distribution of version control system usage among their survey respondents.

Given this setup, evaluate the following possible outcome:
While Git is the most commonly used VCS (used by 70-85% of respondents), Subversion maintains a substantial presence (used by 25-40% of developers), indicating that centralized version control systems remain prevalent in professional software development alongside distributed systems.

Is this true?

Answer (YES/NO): NO